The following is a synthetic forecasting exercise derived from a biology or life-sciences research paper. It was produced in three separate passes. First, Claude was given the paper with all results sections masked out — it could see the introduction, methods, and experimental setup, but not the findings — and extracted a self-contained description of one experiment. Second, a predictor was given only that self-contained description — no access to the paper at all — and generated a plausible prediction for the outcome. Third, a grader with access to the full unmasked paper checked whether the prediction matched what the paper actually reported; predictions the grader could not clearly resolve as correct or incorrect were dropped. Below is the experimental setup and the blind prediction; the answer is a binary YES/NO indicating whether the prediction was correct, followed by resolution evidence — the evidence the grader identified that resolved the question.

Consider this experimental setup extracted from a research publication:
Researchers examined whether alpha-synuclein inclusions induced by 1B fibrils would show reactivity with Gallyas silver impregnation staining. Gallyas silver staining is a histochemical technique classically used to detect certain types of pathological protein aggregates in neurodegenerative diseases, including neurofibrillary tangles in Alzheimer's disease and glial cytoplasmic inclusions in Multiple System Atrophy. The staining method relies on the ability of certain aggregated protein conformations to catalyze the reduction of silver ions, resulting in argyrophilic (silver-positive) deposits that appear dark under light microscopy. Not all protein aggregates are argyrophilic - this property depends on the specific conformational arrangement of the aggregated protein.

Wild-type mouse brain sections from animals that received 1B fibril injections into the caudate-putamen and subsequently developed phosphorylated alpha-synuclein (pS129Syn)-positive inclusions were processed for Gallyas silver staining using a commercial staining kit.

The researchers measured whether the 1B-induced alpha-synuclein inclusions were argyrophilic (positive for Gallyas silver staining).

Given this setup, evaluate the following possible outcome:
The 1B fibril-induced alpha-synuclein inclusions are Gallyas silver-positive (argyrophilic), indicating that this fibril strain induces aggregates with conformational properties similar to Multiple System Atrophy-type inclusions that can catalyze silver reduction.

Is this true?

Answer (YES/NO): YES